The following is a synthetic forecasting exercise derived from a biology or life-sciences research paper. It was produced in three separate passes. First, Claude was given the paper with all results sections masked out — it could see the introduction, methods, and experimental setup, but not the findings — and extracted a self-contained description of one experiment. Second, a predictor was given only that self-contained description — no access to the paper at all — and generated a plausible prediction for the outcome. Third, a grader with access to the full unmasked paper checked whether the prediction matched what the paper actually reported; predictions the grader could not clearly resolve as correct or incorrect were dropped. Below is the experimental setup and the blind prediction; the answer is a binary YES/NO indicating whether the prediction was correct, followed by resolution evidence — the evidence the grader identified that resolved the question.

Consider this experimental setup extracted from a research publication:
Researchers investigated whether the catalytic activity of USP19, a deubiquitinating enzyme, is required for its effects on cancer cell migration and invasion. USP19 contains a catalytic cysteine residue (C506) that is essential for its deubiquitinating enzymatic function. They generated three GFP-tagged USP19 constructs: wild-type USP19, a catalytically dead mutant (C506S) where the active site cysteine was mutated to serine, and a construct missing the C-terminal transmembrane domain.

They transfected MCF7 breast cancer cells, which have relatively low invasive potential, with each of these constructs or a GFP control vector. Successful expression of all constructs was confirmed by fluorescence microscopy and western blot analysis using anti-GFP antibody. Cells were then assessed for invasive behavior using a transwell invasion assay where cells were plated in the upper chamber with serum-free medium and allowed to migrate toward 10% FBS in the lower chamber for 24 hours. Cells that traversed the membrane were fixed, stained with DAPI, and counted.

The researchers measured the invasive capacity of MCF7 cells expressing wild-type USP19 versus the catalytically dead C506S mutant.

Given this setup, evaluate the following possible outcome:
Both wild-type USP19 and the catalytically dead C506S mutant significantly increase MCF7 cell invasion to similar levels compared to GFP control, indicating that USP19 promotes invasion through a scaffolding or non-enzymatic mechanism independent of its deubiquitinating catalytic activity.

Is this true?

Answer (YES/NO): NO